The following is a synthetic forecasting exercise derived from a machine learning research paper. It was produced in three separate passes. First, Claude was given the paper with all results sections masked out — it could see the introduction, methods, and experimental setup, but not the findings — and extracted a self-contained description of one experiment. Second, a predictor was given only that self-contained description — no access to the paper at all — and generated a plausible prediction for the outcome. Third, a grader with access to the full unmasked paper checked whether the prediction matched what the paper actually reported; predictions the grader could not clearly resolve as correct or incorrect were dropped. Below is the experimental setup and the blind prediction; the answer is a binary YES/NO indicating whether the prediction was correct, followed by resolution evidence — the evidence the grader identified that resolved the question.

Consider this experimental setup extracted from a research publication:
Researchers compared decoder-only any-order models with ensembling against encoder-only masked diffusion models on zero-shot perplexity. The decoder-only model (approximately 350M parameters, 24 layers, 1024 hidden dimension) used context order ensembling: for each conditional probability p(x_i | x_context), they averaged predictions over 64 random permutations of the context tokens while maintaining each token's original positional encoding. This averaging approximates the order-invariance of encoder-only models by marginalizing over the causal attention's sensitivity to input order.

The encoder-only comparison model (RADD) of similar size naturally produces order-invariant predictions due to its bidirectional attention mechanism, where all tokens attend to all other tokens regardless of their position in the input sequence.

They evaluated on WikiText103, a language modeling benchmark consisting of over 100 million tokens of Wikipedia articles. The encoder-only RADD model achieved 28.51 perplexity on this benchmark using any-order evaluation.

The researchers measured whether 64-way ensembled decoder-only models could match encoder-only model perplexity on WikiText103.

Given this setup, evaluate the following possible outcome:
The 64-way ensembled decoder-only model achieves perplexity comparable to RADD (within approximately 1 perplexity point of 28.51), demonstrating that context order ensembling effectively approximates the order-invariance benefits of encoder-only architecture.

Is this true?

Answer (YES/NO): YES